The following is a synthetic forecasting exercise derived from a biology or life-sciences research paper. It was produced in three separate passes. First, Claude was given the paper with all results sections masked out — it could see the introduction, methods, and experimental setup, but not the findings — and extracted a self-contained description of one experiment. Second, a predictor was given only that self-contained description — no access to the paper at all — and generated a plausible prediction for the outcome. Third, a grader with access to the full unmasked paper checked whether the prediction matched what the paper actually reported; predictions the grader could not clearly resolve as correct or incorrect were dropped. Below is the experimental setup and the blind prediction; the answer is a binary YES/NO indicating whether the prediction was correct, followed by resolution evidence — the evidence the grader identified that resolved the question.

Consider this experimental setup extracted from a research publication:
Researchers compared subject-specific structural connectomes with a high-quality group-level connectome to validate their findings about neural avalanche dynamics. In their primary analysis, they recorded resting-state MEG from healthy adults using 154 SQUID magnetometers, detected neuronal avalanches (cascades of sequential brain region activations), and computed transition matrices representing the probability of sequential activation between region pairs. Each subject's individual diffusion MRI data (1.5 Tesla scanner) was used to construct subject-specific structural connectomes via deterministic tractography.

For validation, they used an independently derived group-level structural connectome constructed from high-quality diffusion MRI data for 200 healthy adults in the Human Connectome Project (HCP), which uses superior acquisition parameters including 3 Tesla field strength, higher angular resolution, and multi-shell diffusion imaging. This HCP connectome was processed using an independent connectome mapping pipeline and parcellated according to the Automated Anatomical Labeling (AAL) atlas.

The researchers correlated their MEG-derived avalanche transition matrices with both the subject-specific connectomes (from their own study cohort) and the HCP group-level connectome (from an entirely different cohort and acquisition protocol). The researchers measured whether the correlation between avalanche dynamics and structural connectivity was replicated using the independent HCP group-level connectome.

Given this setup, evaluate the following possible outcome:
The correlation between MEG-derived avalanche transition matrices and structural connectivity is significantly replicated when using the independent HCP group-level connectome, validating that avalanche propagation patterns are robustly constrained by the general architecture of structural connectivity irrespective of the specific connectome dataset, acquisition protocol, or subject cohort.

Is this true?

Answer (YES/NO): YES